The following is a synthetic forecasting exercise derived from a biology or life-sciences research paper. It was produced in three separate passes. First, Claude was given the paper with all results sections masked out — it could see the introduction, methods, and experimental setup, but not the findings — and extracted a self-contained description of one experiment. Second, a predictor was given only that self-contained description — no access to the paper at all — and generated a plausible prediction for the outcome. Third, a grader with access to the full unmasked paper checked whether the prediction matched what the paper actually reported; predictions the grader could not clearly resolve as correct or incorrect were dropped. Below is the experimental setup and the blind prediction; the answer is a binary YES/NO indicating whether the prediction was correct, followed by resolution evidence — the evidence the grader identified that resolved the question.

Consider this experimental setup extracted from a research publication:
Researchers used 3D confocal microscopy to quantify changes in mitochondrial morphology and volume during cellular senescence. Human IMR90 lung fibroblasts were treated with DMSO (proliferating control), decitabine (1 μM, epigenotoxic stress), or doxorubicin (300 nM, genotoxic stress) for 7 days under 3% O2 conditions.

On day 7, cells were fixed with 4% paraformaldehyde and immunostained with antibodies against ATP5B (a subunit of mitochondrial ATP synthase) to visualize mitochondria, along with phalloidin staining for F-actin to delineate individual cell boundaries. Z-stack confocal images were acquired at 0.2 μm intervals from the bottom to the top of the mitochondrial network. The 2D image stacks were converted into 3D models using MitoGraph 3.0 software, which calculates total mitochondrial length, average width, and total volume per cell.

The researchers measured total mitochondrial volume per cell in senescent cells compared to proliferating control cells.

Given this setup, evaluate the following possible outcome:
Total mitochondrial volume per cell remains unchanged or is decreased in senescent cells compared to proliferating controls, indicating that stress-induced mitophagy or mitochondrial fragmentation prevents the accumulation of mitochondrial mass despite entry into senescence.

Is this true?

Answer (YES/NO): NO